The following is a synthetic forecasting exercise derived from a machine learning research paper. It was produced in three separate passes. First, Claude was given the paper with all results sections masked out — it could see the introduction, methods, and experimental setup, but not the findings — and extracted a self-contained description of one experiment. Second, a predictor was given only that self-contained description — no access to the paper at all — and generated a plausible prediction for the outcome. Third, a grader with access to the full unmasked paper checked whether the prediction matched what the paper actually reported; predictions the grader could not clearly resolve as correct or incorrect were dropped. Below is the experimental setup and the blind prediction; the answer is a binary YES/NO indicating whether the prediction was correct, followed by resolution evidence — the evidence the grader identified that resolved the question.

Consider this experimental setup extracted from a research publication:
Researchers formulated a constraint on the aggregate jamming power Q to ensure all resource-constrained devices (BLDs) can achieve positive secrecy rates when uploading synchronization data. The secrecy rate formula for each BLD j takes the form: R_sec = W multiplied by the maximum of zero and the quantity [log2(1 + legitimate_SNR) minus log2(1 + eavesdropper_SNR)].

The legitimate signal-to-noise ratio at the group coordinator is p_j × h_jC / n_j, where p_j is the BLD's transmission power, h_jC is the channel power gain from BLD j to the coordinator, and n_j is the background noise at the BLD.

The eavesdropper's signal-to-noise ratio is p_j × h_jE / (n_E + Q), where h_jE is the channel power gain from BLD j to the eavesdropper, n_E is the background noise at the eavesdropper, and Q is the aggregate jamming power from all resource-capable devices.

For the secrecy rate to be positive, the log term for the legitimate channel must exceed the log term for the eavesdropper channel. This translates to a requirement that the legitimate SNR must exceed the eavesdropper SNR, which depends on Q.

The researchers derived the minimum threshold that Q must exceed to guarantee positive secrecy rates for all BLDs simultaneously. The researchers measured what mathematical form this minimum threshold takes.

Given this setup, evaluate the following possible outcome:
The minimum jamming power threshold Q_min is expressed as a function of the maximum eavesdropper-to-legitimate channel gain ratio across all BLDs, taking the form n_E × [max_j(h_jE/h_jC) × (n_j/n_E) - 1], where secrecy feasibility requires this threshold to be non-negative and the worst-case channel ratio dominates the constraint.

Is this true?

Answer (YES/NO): NO